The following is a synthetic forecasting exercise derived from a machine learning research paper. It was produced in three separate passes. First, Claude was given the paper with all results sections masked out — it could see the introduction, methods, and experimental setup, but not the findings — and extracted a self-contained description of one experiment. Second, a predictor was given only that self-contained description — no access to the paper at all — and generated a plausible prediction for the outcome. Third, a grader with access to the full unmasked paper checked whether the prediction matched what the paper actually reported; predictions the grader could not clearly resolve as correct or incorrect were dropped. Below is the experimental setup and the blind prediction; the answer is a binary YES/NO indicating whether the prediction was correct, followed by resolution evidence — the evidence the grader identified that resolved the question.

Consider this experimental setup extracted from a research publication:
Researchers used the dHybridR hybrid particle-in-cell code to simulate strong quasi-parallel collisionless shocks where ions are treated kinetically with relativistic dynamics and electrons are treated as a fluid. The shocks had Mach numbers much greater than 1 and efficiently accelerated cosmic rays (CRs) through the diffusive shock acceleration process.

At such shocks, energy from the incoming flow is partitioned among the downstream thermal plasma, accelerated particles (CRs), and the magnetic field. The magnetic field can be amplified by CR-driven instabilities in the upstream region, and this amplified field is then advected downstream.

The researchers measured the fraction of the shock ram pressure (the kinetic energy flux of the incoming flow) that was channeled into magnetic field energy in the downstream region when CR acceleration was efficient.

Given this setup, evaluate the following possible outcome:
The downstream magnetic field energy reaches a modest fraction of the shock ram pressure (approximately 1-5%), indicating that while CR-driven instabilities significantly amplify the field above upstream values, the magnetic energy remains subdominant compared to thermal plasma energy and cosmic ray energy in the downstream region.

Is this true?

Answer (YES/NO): NO